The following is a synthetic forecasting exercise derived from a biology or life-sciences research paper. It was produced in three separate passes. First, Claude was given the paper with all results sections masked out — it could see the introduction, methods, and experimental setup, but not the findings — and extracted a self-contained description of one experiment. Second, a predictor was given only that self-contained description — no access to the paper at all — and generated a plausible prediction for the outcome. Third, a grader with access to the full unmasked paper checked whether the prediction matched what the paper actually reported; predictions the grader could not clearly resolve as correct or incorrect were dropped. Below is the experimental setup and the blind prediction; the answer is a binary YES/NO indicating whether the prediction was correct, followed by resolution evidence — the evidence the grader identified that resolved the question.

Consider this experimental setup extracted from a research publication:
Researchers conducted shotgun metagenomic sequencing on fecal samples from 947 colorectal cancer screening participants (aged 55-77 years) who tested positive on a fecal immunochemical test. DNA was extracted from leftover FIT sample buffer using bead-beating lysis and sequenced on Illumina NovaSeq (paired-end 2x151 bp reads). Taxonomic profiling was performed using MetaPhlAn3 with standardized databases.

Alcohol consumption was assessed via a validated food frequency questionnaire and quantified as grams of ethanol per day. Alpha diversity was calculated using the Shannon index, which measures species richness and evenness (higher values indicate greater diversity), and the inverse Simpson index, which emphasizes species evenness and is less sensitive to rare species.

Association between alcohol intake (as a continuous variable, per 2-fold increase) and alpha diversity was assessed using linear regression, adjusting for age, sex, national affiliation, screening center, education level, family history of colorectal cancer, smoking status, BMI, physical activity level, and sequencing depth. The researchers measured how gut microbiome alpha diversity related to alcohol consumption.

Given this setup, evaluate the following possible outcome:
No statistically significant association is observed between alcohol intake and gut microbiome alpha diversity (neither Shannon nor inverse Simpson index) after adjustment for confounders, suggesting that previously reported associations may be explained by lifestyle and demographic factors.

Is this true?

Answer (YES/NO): NO